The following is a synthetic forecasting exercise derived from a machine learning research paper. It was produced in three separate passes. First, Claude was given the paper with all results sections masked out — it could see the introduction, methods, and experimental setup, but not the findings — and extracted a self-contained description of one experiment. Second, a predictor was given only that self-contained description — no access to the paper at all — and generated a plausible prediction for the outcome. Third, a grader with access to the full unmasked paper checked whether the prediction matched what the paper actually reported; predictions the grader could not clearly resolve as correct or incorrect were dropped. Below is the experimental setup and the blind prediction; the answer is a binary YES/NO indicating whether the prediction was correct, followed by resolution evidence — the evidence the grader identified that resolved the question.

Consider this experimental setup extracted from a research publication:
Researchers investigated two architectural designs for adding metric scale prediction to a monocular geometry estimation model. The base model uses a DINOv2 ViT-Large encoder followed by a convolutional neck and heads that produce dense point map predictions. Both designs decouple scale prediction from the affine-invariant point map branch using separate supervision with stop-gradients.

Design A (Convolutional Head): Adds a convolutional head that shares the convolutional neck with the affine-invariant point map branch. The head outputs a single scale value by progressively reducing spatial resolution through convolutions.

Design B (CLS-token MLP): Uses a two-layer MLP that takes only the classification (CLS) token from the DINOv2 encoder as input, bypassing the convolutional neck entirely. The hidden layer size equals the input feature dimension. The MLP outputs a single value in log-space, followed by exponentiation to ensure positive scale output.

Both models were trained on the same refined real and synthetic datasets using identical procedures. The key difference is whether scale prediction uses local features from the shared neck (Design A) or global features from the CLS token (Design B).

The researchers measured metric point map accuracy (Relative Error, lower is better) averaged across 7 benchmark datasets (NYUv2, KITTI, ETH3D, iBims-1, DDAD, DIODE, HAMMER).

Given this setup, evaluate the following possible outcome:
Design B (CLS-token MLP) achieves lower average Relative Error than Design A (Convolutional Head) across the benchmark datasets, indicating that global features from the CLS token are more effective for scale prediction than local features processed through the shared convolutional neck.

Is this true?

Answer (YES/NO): YES